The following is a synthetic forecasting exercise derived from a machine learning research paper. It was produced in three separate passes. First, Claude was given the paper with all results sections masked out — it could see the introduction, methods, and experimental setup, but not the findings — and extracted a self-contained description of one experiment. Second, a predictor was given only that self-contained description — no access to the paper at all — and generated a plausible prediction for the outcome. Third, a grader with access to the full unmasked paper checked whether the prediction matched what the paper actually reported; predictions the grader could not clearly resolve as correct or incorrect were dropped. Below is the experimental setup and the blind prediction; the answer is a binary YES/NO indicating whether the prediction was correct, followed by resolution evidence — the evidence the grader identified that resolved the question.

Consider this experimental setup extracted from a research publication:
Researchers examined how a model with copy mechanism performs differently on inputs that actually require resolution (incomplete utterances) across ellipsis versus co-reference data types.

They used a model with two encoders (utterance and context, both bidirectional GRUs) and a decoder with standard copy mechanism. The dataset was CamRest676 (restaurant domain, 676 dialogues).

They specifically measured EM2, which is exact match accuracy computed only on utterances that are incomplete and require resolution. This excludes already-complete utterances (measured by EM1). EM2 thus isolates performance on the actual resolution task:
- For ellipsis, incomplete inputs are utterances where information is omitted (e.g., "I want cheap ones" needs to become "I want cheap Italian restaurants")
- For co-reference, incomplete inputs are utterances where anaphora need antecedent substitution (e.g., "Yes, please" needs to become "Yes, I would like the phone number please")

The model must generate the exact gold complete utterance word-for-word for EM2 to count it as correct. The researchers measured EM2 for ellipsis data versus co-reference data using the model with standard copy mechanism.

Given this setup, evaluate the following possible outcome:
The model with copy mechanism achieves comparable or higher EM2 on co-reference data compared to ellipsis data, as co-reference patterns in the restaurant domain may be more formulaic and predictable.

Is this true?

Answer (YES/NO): YES